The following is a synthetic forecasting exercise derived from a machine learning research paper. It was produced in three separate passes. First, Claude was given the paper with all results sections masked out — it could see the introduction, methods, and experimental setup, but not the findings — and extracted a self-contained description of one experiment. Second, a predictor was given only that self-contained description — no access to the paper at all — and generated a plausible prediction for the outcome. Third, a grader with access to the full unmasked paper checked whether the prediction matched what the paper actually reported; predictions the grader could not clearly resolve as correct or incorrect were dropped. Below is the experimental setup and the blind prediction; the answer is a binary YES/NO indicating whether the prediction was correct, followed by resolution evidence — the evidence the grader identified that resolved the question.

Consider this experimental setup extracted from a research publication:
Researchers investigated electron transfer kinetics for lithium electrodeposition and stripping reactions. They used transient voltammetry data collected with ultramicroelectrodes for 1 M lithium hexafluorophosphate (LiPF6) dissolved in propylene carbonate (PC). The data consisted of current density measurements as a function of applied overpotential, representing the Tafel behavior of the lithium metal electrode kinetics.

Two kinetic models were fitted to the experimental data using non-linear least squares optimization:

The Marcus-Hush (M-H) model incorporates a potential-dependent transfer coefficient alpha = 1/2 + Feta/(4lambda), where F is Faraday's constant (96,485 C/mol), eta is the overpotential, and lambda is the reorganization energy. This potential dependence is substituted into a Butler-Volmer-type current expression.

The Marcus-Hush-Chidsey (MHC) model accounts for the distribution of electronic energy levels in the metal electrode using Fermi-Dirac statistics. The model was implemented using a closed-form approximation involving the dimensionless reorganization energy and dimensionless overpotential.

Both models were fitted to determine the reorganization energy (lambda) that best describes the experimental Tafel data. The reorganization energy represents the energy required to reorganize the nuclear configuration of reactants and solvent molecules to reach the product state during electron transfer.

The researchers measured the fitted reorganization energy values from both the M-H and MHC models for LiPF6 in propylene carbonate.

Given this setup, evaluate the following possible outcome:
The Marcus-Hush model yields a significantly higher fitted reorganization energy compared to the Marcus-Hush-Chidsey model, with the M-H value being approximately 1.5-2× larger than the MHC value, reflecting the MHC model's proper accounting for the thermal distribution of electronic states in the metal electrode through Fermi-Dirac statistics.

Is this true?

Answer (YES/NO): YES